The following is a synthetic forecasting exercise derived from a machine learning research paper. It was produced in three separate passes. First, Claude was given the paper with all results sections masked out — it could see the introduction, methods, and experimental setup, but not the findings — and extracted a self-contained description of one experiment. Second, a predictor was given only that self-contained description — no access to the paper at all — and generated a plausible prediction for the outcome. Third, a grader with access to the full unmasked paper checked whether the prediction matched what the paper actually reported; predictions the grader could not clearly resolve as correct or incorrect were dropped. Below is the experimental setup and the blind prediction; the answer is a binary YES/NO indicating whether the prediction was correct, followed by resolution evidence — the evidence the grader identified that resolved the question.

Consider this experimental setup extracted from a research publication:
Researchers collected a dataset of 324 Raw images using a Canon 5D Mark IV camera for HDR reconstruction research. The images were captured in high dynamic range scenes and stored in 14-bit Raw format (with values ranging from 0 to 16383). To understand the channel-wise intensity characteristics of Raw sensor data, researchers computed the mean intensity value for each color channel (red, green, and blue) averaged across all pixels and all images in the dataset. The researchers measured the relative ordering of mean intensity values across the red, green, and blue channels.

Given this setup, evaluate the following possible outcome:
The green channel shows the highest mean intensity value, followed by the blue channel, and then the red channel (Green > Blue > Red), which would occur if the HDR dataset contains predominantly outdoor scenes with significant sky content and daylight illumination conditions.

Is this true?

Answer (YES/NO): YES